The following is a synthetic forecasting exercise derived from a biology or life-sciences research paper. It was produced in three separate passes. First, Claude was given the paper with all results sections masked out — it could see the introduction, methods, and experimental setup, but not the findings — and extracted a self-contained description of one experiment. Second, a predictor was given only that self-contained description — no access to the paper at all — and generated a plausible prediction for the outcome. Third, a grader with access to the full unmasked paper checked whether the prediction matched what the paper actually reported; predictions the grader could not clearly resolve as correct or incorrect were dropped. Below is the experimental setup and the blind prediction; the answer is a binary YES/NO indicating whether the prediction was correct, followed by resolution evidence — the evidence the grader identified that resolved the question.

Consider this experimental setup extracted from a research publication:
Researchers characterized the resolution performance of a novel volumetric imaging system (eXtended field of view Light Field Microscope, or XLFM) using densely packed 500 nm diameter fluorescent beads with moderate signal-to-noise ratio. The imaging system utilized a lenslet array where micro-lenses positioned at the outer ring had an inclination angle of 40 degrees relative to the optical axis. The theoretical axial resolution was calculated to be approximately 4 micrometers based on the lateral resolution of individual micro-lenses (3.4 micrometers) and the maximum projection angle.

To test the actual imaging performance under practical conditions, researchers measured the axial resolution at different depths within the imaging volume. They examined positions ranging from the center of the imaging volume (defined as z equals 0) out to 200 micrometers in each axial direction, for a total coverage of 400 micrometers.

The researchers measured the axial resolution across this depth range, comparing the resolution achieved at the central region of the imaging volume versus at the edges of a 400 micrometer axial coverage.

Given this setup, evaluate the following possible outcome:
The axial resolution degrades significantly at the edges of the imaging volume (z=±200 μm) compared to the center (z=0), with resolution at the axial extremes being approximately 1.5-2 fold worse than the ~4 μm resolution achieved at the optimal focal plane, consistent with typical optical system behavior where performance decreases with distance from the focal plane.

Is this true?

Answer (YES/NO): NO